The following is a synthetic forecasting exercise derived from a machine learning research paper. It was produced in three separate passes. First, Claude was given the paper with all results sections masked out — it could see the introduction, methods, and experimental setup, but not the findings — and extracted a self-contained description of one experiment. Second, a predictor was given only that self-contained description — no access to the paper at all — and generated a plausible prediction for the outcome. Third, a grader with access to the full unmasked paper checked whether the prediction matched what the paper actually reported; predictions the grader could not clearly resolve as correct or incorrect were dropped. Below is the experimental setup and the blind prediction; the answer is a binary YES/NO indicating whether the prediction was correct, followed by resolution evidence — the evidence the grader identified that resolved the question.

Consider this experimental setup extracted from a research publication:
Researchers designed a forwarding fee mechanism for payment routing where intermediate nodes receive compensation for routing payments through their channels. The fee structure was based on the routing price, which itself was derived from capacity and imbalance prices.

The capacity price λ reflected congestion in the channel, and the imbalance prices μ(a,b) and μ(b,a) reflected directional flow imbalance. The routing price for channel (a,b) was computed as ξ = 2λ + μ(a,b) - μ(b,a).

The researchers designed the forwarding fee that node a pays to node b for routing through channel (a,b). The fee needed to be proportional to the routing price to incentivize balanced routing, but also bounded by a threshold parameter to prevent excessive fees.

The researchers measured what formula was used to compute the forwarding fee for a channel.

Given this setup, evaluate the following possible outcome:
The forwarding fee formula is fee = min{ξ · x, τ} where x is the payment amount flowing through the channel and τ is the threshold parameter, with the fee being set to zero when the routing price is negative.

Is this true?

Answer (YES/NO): NO